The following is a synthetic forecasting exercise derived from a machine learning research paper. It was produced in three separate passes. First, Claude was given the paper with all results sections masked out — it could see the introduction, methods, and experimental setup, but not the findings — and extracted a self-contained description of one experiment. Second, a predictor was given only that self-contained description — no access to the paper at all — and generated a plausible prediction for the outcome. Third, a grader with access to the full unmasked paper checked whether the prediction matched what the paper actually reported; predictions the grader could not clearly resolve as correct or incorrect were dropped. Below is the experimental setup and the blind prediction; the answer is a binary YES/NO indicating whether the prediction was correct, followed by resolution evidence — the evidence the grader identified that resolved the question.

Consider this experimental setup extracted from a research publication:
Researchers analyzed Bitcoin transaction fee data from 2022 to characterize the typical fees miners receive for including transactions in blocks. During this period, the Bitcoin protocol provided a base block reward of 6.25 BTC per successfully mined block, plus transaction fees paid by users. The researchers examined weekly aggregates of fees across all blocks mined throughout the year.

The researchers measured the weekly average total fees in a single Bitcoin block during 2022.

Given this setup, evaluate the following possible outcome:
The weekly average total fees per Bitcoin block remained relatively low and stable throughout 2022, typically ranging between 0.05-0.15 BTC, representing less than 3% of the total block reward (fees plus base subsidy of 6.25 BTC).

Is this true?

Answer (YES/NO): NO